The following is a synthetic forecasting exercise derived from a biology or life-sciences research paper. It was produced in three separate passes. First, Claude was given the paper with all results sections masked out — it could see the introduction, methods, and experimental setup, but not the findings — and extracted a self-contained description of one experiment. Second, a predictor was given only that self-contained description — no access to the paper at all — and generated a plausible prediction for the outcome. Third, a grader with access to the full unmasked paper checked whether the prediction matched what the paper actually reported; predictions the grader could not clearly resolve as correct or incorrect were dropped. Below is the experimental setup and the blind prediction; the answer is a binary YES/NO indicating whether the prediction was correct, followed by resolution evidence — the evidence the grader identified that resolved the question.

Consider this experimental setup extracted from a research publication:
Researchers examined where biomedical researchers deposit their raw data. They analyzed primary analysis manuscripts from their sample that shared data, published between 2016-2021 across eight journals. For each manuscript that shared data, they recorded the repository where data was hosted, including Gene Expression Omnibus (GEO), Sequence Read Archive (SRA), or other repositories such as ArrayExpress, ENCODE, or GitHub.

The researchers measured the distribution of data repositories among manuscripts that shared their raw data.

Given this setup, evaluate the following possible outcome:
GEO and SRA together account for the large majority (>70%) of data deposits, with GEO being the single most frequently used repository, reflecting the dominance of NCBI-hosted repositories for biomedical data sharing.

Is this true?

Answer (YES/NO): NO